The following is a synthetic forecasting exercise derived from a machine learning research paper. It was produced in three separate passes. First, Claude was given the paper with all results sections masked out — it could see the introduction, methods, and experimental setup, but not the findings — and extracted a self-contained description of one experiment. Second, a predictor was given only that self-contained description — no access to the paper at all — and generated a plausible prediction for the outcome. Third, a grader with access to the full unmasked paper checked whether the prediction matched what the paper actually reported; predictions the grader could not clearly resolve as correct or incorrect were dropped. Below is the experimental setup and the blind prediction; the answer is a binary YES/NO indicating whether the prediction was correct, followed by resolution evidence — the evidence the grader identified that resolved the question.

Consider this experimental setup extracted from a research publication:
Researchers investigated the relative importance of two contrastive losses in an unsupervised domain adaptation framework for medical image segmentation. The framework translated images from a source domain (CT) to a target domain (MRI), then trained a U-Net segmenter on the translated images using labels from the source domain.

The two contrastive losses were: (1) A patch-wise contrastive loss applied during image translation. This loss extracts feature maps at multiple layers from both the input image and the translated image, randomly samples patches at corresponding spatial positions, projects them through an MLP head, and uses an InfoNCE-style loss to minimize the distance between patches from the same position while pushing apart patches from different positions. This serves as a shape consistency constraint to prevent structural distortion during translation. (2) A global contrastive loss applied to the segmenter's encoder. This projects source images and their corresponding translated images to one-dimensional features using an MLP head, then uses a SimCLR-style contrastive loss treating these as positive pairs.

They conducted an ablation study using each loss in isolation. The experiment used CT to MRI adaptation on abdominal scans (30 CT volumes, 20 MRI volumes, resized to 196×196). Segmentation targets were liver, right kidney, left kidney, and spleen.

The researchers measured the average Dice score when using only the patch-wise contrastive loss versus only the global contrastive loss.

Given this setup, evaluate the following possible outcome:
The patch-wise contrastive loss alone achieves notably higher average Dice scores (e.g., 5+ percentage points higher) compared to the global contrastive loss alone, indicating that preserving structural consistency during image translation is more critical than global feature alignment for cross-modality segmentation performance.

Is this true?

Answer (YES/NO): YES